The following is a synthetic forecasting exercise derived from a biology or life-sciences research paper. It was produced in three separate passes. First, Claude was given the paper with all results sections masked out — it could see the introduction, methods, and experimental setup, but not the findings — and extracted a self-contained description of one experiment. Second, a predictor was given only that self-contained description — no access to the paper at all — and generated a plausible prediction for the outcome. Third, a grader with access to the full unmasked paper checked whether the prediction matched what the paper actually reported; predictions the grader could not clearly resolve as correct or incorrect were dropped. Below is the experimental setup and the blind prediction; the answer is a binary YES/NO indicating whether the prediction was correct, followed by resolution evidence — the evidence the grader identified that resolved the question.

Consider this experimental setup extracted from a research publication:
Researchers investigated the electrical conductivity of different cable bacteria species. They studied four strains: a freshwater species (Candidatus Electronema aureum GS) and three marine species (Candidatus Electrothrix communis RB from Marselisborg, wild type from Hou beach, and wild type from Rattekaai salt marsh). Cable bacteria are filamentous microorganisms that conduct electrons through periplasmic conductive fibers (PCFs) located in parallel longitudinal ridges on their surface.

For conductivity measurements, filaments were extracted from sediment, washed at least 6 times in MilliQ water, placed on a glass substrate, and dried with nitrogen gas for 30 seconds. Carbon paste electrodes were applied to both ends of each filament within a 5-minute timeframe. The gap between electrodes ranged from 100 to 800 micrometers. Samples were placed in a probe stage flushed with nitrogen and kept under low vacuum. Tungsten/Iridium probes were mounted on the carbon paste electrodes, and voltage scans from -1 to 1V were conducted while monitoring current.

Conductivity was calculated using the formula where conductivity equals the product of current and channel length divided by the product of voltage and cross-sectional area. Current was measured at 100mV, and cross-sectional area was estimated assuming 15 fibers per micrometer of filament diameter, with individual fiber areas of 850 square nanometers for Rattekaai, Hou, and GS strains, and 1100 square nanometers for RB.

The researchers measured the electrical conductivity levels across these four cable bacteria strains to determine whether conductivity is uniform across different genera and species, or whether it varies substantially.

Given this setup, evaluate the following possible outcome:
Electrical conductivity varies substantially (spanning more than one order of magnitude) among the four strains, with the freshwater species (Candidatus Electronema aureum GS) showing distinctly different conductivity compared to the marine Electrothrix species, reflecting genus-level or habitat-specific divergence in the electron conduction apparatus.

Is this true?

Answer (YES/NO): NO